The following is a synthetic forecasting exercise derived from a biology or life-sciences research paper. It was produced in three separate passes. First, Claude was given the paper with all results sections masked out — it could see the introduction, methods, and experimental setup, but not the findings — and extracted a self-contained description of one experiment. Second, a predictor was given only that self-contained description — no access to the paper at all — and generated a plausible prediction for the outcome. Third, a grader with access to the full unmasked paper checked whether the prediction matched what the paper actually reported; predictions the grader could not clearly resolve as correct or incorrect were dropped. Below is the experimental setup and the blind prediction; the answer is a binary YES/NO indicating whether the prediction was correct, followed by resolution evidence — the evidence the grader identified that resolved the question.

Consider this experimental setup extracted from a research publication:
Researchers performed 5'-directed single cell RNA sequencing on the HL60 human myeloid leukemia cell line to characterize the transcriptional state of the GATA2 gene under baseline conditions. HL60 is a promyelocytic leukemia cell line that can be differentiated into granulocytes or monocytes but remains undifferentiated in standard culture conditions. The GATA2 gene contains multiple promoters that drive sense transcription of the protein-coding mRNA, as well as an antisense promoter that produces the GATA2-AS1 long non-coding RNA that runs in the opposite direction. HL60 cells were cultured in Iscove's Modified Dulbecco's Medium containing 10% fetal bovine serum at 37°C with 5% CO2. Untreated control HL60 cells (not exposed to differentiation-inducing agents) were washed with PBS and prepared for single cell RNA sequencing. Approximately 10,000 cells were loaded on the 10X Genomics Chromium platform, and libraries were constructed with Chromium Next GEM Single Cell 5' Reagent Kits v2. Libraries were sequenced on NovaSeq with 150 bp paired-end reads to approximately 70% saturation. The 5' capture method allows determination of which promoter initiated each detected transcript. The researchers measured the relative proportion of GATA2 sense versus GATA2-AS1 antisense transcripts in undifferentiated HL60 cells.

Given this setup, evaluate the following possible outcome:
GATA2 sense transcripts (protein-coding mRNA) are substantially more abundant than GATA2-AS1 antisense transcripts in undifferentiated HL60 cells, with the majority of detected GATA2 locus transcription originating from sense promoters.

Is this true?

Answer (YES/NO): NO